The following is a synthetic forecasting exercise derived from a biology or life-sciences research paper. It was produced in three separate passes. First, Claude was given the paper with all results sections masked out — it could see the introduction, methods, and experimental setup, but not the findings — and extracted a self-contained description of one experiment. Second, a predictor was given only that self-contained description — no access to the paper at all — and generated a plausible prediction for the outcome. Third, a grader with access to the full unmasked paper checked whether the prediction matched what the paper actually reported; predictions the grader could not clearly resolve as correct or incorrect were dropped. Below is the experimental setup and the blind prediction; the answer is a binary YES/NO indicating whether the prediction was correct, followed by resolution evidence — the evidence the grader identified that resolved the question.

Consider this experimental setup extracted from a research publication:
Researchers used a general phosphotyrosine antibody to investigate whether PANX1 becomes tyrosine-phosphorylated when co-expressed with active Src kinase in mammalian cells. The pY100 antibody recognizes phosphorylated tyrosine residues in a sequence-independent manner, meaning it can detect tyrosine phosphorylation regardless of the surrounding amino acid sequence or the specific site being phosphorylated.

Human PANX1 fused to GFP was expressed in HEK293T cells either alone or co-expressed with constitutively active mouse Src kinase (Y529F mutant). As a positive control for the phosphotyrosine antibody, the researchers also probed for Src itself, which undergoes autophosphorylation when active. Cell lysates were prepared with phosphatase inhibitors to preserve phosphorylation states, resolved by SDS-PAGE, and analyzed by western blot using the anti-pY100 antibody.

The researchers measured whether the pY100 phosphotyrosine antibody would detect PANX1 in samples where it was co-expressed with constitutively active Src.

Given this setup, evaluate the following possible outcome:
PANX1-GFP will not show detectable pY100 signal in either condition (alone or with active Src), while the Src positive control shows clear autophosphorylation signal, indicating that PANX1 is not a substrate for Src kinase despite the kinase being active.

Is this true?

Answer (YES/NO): YES